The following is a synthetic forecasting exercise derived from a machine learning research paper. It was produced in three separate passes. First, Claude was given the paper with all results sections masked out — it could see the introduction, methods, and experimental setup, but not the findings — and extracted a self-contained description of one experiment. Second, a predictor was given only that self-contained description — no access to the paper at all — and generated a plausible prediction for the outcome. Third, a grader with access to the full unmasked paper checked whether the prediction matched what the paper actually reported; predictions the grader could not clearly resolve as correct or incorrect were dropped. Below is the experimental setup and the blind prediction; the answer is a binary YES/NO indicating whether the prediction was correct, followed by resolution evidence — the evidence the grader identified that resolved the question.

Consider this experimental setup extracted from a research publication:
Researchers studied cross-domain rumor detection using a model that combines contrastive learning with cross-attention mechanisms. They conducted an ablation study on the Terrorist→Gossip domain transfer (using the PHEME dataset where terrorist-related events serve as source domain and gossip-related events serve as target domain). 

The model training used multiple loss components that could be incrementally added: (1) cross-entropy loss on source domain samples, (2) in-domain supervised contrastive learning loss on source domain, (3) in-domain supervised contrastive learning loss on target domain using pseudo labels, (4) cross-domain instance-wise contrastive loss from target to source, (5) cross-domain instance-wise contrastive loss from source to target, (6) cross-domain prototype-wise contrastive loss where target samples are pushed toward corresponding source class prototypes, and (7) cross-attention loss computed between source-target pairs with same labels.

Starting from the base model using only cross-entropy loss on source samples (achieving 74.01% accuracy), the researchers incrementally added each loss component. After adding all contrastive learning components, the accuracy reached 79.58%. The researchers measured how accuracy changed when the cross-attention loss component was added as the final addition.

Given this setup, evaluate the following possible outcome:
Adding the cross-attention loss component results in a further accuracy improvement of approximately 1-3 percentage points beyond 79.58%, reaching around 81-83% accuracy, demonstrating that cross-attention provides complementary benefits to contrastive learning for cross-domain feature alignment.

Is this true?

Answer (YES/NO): NO